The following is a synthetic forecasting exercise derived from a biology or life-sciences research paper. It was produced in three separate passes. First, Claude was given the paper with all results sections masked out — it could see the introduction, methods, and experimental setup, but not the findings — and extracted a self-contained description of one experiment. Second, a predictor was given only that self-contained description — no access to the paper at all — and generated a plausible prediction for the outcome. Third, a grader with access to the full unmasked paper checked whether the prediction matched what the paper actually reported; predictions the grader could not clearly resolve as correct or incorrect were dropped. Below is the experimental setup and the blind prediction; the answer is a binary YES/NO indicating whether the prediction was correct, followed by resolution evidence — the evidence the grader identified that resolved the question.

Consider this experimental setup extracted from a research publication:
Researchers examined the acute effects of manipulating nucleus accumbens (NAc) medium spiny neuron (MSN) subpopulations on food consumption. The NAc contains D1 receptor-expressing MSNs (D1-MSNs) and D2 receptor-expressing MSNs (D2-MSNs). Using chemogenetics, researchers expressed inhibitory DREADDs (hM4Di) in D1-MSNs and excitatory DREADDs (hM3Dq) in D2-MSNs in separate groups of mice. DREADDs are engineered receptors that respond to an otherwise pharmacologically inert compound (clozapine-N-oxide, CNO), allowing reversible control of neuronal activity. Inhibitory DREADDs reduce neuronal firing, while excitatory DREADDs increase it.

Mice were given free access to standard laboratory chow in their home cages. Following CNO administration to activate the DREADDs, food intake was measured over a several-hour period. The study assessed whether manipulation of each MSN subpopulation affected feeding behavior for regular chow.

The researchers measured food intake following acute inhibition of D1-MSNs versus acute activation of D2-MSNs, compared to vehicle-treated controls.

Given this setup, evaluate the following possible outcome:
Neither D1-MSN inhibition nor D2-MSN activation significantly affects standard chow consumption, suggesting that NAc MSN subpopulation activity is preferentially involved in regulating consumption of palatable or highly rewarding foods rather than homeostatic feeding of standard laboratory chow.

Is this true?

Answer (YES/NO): NO